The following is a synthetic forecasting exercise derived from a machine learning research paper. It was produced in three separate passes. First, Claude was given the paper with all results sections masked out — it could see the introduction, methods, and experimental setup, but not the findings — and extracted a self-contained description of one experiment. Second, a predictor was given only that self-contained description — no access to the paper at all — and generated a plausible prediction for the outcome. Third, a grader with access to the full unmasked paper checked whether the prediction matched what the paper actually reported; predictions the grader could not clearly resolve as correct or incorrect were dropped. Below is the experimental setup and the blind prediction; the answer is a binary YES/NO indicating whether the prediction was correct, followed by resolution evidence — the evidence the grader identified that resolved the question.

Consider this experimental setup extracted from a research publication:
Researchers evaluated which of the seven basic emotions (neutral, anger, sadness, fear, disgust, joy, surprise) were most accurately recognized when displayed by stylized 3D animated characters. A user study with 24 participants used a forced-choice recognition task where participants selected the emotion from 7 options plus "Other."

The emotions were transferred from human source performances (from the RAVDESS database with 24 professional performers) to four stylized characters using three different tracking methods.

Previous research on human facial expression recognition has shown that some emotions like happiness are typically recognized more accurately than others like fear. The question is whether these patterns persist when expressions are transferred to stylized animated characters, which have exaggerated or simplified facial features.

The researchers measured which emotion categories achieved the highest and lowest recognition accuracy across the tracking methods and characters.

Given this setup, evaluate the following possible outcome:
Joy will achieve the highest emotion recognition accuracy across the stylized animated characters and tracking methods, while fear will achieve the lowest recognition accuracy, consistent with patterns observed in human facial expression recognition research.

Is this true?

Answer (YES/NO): NO